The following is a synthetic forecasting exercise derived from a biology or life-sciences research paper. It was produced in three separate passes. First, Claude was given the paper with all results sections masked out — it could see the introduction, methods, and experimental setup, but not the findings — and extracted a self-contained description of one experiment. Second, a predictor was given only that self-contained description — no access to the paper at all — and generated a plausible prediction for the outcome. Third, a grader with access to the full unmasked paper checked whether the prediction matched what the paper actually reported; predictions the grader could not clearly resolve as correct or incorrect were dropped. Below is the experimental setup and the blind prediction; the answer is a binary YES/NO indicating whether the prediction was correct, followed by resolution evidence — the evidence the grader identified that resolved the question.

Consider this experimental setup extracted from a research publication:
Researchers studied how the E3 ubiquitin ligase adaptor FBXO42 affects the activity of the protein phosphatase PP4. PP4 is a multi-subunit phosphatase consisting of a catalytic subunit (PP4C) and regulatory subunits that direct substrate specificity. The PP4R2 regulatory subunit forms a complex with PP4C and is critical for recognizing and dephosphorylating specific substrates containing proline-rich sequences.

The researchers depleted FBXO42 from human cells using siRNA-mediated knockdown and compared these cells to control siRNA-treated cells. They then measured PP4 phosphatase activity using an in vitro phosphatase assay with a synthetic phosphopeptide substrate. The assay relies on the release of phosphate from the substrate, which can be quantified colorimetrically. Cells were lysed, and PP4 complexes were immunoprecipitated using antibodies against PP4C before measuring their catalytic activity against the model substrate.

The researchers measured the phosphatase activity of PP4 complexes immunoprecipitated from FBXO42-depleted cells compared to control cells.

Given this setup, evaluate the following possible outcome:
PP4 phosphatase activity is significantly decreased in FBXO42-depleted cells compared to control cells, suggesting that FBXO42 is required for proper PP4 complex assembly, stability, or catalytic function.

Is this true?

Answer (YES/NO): NO